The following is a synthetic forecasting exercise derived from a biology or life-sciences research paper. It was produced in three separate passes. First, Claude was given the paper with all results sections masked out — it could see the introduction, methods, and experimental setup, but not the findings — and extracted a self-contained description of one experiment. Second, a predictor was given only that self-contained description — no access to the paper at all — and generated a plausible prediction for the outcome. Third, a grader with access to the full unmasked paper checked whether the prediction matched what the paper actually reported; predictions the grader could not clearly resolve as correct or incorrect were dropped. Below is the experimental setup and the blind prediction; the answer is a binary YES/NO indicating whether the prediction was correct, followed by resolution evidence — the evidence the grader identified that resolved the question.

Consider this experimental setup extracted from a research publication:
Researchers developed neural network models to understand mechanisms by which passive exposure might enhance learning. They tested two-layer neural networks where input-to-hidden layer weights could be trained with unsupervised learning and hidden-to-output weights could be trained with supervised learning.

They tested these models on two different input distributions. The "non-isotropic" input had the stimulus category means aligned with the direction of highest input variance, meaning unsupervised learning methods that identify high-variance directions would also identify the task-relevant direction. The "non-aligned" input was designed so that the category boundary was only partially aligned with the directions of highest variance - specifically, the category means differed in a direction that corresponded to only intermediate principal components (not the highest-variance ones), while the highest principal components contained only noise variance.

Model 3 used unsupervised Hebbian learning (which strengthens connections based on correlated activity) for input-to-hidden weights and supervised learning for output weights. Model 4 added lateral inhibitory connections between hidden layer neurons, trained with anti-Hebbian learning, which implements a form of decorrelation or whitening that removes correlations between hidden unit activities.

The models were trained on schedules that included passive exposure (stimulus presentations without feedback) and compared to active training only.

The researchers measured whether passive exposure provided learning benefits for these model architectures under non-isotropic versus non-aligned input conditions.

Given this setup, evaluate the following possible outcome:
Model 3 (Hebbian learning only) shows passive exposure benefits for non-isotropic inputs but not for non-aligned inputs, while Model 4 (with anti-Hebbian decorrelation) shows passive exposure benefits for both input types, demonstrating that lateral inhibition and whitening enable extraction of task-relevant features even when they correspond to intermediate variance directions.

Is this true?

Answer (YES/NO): NO